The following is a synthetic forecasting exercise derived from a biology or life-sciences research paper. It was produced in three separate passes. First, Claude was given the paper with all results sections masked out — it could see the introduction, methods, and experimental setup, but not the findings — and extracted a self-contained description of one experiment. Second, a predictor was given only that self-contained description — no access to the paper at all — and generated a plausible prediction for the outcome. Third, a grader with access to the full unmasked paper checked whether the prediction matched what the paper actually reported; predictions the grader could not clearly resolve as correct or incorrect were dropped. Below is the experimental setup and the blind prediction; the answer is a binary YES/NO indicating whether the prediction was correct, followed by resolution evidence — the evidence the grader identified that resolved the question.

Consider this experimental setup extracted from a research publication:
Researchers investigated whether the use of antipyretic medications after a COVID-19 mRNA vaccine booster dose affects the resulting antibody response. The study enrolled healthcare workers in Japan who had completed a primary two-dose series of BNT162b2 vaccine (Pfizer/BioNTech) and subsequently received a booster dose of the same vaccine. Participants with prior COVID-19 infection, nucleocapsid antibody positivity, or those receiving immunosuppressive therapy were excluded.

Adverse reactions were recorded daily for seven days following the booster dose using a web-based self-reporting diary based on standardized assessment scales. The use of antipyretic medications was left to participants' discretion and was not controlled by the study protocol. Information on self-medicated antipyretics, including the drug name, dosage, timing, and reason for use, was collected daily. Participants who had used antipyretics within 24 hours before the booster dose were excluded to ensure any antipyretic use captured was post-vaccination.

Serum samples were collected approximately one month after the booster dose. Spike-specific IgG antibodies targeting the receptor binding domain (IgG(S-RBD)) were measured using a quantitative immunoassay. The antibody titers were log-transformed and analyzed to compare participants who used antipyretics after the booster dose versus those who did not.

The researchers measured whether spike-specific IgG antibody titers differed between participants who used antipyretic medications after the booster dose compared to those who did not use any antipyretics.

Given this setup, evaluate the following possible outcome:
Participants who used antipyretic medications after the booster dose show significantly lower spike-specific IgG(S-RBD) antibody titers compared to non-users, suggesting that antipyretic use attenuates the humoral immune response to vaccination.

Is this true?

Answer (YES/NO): NO